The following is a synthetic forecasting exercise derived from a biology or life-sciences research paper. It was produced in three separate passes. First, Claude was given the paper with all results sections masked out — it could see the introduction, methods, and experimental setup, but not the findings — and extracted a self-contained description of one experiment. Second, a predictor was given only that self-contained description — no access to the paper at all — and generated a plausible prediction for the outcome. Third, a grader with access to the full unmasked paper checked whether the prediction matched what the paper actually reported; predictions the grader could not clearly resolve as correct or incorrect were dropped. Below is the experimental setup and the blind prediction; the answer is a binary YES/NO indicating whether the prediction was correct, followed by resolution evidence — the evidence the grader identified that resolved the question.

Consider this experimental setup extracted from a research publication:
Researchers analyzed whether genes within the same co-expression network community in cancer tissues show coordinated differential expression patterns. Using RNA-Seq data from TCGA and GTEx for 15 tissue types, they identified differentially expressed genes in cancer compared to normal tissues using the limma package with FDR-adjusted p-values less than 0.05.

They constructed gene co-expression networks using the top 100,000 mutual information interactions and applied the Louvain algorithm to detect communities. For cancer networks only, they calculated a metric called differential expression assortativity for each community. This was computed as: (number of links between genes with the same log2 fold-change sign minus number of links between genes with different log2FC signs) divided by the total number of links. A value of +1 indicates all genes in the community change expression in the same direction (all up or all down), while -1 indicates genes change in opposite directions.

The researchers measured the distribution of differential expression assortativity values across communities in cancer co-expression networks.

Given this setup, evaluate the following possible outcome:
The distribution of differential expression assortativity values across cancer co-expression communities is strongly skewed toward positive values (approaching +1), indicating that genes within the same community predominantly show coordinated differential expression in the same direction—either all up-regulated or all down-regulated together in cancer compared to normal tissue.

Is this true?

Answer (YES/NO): NO